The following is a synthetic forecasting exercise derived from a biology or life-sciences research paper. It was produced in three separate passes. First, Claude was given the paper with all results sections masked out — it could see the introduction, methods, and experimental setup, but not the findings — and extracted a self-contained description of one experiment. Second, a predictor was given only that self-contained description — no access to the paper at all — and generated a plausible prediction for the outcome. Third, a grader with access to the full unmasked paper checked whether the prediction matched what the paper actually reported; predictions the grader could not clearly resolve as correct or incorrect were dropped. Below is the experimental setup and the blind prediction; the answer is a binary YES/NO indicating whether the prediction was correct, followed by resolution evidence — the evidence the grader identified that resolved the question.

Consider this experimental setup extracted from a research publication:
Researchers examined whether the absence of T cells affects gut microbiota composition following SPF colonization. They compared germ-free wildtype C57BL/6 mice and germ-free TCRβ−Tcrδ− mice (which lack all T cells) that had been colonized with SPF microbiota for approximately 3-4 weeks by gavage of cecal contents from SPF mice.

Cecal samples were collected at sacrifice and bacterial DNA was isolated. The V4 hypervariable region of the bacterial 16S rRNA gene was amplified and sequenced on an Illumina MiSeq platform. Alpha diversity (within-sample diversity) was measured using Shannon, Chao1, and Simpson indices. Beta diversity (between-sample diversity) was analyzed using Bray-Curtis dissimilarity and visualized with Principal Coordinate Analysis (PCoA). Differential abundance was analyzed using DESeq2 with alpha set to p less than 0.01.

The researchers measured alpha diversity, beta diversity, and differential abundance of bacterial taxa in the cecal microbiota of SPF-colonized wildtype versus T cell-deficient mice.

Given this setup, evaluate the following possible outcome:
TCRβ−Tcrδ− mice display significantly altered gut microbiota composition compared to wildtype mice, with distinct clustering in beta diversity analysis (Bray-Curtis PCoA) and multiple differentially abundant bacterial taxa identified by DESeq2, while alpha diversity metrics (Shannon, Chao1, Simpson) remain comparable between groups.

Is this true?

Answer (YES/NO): YES